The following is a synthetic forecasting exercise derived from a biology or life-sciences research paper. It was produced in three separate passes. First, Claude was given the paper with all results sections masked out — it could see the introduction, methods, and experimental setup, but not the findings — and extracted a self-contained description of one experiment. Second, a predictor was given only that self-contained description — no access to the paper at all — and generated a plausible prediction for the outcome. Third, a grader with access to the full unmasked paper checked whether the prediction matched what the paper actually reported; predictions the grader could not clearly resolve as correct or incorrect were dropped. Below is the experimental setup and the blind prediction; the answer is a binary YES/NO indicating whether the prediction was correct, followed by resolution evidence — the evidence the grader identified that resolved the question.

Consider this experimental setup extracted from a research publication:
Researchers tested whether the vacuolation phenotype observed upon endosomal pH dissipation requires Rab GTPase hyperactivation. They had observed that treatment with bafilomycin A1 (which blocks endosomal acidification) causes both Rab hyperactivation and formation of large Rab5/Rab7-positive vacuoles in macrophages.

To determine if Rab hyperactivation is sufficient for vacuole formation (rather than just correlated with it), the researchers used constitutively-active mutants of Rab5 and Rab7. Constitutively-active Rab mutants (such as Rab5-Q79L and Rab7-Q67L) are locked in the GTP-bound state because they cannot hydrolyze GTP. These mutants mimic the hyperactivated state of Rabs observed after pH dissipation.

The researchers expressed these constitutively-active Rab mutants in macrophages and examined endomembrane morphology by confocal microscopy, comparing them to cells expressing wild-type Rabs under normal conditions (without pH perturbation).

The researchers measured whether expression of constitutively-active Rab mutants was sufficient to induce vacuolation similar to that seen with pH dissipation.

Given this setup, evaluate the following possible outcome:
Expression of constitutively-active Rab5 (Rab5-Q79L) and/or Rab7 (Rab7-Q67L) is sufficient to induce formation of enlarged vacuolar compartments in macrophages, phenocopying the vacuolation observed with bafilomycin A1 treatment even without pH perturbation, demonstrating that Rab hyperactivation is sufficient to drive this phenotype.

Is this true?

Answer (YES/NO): YES